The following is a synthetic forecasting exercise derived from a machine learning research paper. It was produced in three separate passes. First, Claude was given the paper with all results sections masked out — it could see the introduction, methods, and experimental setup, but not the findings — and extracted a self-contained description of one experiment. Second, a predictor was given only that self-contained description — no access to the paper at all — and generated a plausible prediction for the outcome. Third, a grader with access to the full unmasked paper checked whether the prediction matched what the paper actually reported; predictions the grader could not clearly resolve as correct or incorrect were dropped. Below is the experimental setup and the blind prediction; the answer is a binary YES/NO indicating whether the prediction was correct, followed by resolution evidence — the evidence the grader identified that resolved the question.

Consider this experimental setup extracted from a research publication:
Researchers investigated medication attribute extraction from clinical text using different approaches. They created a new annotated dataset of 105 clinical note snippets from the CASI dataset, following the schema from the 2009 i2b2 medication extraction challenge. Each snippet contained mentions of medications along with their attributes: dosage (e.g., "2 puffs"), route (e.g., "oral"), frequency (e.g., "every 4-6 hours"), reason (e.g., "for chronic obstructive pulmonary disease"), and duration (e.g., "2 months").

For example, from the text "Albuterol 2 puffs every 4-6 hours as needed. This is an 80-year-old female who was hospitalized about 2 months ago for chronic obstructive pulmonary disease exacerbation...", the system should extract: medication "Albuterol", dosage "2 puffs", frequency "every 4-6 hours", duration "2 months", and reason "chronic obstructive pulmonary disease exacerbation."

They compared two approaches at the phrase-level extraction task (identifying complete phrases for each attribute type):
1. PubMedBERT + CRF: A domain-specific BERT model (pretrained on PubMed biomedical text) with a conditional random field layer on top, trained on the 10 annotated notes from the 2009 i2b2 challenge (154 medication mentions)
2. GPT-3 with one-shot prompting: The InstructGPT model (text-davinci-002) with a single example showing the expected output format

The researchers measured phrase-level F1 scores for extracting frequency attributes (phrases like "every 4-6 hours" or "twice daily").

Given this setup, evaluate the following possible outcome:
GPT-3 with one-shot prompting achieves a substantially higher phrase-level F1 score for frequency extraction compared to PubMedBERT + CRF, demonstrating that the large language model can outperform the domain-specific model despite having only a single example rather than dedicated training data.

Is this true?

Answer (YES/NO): YES